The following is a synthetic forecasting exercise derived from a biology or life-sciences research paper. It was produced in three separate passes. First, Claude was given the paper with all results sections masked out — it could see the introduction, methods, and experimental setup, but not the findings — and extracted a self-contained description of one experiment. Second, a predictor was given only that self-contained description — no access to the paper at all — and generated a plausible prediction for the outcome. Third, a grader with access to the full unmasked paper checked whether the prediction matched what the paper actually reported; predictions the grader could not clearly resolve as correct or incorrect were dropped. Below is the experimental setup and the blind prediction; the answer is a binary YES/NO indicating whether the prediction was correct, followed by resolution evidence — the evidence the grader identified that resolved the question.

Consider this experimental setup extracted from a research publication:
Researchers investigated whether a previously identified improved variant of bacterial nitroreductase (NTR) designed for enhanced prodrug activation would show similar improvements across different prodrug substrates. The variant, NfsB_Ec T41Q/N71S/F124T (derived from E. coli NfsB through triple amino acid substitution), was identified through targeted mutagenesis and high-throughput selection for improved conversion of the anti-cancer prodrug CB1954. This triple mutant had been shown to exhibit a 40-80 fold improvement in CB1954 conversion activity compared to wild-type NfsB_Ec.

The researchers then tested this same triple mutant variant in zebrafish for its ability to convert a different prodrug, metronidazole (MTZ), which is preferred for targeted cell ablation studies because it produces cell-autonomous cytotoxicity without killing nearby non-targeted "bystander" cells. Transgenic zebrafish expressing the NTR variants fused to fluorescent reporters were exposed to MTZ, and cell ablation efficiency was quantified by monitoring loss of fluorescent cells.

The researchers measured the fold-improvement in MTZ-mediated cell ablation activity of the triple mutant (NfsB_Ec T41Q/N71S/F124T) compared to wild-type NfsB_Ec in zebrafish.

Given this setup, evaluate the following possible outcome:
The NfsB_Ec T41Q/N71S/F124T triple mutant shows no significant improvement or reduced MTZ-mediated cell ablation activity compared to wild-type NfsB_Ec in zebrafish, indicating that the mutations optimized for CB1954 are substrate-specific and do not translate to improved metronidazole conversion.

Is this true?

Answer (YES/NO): NO